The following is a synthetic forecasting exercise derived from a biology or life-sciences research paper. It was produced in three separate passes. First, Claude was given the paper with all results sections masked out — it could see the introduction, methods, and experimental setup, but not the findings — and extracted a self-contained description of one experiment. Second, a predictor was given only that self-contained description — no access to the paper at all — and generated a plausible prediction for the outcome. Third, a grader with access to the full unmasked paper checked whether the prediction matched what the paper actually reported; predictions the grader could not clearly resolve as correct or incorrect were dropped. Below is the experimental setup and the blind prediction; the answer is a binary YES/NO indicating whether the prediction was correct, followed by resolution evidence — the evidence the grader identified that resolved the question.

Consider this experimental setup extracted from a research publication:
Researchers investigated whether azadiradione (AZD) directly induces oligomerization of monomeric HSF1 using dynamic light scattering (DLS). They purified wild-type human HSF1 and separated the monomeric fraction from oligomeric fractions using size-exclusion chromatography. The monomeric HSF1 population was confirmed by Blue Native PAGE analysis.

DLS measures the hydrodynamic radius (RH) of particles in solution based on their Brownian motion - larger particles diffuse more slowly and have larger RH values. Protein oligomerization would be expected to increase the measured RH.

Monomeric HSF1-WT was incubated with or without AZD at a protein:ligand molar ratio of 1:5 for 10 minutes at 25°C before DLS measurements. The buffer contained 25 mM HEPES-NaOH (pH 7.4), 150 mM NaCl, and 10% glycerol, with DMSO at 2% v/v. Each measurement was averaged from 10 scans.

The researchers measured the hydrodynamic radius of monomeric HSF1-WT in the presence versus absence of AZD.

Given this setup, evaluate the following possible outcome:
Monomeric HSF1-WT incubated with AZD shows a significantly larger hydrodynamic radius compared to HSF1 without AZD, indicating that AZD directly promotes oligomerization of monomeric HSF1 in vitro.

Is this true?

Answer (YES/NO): YES